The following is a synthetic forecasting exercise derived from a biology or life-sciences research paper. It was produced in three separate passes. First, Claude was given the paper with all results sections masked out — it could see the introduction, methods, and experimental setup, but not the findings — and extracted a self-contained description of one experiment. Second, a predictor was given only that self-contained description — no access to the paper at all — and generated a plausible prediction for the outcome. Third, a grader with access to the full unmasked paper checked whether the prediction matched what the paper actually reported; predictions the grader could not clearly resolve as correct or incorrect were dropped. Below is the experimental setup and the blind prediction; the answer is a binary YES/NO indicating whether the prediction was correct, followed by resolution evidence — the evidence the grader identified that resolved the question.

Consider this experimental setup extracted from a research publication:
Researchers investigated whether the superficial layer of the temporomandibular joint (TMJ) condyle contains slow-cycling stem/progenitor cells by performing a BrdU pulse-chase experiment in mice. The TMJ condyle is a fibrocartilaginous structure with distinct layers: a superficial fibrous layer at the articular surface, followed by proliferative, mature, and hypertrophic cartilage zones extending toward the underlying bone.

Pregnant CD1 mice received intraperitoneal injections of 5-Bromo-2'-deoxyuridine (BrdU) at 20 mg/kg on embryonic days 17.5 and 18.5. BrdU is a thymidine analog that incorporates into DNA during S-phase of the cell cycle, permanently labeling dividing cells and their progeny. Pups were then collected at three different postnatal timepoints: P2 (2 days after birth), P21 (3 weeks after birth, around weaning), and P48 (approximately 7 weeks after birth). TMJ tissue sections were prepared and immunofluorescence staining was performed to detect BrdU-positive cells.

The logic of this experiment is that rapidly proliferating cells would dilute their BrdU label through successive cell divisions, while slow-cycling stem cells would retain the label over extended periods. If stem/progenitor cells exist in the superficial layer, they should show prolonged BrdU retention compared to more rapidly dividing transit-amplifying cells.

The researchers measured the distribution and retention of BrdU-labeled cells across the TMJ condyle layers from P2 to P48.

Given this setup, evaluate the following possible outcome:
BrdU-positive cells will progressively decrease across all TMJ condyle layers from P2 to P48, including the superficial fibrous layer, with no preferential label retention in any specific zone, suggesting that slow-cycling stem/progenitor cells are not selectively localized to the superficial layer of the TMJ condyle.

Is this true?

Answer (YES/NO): NO